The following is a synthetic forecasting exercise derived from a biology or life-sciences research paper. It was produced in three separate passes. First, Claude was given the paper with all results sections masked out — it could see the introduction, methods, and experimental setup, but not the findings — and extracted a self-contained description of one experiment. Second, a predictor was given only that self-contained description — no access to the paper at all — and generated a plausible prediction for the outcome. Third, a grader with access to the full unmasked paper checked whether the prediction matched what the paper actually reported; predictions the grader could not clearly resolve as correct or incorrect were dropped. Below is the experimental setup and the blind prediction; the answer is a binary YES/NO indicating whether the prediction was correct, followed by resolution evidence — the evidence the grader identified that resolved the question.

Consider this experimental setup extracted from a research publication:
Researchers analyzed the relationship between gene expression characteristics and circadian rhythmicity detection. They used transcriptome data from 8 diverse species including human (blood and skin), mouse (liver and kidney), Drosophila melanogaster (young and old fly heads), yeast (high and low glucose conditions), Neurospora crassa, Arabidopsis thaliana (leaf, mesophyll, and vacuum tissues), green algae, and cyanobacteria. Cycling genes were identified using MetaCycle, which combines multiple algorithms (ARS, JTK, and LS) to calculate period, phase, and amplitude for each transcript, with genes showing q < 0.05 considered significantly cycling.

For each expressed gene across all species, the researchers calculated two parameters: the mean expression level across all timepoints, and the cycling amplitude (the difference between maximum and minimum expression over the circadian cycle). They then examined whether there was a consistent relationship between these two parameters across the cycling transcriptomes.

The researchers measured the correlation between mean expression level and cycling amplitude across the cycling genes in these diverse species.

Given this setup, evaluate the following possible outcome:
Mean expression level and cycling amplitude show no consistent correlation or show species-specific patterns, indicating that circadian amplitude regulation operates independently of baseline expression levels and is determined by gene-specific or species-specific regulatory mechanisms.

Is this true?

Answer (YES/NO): YES